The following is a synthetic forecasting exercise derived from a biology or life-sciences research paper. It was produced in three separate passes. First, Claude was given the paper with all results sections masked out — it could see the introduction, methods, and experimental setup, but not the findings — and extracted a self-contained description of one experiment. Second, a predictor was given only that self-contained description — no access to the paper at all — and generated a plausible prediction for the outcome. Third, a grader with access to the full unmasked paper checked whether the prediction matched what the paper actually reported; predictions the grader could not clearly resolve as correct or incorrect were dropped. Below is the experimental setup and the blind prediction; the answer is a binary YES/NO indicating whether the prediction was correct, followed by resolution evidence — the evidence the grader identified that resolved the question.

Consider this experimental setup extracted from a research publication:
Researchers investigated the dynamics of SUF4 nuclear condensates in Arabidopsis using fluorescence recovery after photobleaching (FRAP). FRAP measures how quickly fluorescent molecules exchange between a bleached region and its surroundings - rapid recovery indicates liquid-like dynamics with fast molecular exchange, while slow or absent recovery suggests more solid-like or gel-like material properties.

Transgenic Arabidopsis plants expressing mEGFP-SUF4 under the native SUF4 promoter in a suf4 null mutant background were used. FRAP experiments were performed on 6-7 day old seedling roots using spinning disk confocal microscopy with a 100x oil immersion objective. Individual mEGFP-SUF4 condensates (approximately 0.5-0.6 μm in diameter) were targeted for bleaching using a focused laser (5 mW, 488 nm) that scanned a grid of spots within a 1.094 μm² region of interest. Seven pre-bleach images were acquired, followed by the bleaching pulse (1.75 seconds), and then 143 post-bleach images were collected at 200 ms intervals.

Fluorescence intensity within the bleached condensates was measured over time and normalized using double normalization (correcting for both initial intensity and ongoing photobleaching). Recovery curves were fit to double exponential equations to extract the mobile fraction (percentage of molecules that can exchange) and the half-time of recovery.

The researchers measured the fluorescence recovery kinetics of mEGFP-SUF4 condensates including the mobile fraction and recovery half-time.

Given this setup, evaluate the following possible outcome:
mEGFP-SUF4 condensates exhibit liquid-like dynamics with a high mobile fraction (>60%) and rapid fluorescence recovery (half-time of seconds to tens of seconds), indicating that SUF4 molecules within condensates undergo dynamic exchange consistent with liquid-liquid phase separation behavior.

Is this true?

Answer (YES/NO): YES